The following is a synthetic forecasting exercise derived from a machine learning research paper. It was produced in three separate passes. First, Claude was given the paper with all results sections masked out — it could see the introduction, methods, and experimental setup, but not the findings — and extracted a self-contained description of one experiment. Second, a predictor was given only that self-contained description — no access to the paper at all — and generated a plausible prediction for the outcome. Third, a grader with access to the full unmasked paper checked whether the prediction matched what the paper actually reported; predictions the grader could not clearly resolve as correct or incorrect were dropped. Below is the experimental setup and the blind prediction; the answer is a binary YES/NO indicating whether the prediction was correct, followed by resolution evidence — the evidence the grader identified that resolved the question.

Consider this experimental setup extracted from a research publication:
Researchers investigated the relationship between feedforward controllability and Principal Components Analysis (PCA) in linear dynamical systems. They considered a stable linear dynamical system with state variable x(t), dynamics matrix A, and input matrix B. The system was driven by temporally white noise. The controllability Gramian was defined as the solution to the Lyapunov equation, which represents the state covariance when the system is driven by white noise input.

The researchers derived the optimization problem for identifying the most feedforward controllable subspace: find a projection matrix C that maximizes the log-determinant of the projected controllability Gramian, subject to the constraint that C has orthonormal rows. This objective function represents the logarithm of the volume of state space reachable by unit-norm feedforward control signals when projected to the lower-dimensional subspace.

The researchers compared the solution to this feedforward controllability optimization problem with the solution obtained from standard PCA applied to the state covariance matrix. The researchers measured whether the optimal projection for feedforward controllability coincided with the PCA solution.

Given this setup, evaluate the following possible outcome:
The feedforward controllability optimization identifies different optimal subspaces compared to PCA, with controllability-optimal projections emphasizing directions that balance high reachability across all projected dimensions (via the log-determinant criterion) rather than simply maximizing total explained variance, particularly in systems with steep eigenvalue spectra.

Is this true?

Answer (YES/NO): NO